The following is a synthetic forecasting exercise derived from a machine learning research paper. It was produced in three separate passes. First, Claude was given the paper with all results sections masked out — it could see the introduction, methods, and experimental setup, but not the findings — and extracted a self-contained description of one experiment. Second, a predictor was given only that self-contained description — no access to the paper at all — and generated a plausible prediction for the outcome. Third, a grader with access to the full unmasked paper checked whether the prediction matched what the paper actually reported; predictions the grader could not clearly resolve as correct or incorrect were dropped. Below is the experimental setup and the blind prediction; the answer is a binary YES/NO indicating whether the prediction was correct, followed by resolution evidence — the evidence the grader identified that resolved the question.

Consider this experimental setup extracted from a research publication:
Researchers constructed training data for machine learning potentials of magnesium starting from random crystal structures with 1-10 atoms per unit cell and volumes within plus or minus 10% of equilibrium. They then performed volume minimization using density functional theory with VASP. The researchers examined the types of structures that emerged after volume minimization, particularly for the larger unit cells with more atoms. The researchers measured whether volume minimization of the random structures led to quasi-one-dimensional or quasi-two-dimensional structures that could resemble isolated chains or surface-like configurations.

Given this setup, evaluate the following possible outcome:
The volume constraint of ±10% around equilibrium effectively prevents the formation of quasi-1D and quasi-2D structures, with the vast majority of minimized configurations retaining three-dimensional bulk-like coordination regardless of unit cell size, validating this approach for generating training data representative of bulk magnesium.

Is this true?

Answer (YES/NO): NO